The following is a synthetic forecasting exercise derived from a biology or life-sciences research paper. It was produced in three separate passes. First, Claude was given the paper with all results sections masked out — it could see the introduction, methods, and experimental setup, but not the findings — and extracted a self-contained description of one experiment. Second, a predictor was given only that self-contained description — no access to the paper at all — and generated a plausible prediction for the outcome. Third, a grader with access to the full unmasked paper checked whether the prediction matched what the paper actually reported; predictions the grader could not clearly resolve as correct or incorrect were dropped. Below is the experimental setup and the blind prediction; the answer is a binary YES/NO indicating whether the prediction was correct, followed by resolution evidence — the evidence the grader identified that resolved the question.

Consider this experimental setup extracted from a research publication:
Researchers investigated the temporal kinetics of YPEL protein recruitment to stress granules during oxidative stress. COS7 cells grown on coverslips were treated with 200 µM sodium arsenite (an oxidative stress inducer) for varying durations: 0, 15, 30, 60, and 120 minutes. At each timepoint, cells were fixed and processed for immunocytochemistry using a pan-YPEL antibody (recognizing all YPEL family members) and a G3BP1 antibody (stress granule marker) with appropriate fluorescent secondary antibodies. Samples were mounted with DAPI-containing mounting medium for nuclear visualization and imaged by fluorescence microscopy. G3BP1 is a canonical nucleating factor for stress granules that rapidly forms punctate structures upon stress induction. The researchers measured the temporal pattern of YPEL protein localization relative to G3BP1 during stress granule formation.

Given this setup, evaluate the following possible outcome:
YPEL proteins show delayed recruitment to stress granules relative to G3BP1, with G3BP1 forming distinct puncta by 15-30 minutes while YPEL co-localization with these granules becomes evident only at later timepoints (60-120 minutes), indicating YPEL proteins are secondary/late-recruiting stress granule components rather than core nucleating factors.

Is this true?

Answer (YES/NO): NO